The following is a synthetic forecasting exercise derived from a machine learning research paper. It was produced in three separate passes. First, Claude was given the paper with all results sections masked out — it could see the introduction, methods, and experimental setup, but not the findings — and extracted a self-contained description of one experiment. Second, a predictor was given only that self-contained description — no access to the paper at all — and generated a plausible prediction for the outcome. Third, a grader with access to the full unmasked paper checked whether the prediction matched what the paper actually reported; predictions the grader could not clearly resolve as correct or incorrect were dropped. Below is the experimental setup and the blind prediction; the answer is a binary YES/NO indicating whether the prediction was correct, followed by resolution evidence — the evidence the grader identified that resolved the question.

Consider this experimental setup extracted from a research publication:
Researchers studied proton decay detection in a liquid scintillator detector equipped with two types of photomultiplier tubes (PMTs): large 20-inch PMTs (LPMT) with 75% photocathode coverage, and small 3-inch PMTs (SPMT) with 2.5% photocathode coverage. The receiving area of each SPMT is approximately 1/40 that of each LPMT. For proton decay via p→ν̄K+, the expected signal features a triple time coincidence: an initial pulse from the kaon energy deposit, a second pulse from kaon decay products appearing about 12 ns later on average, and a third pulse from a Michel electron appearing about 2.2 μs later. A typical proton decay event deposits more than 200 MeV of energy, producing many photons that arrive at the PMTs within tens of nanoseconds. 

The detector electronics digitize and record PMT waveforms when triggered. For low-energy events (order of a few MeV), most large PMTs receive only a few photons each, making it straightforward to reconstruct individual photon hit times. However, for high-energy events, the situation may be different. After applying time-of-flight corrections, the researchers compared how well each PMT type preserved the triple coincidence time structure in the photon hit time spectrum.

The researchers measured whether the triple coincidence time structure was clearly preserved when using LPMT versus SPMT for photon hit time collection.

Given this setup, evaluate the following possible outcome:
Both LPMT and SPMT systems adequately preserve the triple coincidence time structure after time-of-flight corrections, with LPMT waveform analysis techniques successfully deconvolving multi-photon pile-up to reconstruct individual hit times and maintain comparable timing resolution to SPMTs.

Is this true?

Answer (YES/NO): NO